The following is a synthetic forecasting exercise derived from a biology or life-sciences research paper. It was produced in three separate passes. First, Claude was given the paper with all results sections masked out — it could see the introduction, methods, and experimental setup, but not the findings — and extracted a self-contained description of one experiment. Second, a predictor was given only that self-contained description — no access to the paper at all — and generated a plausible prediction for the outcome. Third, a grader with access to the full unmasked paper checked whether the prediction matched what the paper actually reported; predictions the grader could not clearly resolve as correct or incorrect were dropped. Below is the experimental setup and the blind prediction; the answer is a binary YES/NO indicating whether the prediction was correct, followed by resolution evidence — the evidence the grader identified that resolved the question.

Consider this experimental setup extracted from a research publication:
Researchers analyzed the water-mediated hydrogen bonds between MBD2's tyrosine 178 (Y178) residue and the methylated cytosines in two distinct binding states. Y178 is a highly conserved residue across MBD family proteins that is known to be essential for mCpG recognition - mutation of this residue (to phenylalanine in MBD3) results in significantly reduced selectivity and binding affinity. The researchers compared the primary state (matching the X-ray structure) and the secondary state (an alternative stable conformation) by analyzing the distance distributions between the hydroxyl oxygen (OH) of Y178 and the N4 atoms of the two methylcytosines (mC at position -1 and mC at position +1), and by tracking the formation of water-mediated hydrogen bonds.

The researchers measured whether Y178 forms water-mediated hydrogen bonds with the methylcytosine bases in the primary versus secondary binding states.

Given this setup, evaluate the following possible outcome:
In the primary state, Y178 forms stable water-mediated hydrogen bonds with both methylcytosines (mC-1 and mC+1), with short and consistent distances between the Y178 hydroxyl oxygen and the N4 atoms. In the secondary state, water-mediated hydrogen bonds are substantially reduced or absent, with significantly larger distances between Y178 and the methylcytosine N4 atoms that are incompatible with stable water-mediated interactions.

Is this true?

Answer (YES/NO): NO